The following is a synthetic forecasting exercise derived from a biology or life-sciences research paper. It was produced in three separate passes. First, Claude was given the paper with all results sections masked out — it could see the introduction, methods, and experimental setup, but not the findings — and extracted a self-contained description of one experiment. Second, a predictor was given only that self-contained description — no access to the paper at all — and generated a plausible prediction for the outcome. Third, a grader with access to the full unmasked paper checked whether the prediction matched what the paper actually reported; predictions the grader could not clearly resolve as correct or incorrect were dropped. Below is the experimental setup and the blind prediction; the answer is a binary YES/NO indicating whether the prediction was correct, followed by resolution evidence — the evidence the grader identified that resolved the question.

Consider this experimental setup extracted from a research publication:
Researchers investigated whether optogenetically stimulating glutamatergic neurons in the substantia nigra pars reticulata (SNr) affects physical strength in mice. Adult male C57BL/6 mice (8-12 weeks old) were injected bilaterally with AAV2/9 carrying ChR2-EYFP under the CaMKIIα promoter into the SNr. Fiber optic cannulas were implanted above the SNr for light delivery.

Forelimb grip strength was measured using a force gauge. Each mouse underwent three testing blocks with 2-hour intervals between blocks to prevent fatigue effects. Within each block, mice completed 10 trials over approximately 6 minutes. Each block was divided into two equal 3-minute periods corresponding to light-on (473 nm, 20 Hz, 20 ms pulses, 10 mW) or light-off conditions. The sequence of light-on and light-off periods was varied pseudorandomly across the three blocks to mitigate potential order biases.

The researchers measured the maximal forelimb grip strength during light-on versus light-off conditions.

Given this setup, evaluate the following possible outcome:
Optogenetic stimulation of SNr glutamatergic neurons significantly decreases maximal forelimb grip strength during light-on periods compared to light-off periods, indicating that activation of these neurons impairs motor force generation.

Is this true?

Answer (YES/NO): NO